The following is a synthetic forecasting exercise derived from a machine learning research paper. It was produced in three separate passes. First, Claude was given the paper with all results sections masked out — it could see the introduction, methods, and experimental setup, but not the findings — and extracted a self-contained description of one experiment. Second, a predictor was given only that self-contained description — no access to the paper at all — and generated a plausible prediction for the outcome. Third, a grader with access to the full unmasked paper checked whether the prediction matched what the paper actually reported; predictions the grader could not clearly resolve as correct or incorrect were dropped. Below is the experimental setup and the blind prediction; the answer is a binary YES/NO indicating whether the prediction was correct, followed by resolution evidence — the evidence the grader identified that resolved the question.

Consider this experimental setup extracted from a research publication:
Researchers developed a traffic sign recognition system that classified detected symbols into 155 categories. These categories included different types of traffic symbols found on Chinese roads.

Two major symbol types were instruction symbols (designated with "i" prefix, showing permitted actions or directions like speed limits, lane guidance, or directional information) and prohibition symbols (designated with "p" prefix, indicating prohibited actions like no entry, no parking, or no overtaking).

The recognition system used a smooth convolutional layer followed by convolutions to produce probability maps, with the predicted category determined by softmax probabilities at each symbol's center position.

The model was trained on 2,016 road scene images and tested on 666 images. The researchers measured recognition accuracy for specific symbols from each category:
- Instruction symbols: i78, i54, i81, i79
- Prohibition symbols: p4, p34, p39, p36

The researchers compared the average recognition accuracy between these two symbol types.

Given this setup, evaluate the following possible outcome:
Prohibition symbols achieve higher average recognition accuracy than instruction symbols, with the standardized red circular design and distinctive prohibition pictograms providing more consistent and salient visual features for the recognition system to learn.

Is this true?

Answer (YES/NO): YES